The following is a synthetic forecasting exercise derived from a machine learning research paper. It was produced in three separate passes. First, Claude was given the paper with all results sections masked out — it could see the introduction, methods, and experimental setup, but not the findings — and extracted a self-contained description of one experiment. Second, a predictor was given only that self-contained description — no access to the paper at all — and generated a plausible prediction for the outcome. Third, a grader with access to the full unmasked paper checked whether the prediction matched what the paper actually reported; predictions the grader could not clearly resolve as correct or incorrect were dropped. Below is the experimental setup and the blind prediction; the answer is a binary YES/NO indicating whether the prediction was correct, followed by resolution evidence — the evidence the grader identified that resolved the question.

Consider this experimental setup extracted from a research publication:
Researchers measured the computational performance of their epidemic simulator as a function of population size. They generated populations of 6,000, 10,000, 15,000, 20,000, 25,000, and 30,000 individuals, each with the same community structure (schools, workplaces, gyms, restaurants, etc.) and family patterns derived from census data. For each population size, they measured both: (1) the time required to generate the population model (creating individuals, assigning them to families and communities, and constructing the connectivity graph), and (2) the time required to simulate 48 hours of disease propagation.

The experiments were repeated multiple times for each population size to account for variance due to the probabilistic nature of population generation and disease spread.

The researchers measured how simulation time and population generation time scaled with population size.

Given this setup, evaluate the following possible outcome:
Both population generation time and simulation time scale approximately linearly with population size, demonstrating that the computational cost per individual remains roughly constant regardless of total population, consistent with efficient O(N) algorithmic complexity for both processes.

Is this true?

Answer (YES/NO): YES